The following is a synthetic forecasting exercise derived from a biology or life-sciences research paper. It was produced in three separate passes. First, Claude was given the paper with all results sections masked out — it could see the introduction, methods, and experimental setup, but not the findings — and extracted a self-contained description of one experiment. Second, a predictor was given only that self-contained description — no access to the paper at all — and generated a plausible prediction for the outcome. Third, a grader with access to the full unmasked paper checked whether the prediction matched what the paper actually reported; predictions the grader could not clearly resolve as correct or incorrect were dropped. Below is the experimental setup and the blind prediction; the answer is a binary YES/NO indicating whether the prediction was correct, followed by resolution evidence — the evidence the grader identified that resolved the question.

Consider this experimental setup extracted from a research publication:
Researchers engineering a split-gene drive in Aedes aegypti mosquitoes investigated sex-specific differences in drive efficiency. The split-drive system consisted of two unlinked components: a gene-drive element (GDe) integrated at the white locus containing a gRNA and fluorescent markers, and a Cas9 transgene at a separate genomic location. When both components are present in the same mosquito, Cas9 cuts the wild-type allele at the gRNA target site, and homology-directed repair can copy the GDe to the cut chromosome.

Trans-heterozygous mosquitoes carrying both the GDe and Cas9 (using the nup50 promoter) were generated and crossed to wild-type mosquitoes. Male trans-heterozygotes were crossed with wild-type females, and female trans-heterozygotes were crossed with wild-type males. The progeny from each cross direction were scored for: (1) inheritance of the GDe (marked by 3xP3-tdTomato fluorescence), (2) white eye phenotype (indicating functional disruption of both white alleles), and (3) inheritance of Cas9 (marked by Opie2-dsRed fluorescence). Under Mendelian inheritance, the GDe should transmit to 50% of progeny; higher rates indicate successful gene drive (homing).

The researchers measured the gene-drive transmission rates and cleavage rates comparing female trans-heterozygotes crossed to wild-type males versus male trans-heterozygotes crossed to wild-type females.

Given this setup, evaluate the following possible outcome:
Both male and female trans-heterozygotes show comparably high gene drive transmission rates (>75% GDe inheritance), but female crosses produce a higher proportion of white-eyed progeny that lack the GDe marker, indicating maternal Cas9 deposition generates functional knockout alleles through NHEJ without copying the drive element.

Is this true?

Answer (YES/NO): NO